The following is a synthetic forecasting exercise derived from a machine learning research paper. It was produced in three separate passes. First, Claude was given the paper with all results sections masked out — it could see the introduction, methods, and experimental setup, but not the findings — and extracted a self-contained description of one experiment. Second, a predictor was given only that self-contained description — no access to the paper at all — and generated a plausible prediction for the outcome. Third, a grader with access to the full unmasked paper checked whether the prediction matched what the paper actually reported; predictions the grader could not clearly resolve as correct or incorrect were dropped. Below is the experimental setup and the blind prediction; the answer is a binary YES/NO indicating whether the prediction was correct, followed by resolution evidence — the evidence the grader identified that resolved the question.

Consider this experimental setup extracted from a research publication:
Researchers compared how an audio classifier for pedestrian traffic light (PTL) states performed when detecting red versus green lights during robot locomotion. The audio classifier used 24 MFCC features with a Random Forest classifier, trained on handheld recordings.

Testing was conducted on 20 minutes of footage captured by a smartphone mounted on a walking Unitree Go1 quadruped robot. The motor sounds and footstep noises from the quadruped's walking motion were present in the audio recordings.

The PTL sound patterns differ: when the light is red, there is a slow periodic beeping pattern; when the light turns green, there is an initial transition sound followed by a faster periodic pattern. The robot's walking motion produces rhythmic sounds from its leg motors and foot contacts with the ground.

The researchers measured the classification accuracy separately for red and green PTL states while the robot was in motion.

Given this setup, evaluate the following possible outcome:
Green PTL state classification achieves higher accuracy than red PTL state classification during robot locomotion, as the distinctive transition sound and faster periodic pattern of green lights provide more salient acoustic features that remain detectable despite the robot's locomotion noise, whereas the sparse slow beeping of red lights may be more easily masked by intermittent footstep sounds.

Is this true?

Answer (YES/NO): NO